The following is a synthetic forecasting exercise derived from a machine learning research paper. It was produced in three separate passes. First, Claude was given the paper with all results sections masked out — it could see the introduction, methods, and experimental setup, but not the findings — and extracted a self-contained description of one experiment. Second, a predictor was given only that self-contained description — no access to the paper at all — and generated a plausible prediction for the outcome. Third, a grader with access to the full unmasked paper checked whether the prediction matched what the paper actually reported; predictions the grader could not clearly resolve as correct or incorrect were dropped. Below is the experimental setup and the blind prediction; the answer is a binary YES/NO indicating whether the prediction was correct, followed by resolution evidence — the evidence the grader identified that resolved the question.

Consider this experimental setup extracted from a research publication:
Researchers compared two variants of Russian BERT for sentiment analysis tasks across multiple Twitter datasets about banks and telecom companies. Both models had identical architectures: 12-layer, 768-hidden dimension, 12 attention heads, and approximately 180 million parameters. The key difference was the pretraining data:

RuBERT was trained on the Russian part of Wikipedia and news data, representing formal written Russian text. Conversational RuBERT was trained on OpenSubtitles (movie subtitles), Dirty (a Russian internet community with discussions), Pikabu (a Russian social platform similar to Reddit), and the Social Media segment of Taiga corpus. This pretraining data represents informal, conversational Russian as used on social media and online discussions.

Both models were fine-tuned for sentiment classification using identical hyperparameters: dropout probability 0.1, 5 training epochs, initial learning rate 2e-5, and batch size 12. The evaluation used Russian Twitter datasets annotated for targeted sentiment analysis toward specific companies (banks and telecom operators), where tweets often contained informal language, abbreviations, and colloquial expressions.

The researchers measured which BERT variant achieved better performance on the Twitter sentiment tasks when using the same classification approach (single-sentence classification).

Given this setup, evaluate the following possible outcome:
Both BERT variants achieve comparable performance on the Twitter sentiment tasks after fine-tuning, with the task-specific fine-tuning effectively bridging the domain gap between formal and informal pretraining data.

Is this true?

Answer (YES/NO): NO